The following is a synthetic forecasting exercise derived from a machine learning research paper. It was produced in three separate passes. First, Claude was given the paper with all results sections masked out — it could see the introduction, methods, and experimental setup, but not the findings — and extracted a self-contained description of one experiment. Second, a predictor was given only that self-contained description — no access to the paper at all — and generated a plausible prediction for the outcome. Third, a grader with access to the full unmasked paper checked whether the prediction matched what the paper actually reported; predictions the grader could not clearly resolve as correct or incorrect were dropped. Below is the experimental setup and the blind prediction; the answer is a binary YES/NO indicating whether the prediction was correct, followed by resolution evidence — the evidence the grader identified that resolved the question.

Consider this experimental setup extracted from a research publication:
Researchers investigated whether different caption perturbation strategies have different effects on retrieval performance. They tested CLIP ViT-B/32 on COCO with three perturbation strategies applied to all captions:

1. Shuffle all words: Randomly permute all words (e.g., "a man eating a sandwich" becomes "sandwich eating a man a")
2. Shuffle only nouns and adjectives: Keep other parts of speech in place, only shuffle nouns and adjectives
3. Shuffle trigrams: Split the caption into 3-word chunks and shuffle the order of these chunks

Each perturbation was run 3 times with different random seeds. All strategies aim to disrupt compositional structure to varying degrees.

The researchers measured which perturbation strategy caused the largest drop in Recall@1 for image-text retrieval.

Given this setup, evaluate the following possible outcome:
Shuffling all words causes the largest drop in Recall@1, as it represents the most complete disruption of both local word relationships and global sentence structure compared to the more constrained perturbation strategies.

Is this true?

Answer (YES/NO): YES